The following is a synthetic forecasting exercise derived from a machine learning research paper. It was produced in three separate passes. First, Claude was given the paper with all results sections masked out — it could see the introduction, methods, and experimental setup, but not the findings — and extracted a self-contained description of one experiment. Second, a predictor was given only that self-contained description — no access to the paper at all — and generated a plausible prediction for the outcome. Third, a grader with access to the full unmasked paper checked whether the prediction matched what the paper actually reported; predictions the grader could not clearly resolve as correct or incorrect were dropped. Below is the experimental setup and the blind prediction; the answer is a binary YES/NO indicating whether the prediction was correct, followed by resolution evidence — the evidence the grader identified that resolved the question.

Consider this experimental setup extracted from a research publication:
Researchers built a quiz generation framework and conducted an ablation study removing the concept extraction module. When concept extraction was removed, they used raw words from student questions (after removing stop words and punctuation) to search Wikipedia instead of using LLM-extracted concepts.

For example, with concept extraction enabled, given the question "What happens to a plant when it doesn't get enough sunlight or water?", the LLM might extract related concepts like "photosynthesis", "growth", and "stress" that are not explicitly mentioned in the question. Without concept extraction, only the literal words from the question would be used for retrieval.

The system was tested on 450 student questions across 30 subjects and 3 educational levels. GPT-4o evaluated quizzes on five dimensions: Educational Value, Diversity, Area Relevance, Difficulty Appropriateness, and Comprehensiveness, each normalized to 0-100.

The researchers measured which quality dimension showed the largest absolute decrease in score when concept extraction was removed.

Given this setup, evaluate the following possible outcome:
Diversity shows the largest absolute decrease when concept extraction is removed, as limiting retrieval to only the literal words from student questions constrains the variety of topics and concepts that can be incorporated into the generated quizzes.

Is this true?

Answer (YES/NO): NO